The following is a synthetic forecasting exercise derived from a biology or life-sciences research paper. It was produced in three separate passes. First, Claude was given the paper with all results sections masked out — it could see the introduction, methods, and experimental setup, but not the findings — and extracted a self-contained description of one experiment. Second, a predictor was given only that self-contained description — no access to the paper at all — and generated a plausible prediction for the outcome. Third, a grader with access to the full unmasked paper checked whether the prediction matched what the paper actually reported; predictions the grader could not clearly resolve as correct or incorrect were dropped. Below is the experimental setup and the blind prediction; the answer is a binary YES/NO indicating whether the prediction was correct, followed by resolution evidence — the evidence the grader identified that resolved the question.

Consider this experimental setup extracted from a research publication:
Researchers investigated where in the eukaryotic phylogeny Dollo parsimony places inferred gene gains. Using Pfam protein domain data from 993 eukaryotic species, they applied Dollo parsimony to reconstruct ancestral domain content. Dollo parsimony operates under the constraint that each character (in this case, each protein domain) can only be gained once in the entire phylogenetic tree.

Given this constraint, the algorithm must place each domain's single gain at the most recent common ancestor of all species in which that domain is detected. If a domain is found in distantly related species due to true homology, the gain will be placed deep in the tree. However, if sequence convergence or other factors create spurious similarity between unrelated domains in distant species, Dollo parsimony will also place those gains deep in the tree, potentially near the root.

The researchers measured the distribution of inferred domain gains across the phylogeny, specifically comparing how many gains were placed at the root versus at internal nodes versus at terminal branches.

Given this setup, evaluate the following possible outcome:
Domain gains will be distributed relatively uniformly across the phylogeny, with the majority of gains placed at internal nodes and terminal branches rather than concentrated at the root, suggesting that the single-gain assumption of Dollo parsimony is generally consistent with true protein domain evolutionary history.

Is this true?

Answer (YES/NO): NO